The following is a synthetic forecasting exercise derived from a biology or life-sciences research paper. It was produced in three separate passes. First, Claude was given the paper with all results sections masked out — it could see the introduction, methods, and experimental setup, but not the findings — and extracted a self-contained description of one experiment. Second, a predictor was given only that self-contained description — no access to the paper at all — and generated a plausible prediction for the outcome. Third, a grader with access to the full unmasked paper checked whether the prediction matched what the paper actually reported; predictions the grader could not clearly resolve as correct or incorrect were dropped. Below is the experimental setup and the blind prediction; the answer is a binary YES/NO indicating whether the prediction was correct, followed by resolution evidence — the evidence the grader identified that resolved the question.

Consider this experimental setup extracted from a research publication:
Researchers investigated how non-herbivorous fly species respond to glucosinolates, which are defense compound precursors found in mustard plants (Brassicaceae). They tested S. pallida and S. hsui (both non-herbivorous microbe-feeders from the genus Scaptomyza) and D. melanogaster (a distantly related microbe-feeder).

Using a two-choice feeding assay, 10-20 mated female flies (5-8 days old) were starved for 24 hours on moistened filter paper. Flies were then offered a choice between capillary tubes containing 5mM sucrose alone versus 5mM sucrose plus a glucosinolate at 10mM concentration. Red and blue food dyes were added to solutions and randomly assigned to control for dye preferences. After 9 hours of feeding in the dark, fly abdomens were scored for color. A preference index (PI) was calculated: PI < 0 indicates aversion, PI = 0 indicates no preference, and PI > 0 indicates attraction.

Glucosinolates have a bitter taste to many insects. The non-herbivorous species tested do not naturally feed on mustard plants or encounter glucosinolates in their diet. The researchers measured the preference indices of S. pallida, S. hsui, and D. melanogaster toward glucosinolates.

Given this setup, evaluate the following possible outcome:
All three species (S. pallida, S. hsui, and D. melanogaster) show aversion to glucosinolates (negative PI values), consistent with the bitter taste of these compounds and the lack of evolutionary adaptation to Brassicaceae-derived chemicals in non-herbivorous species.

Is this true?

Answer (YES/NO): NO